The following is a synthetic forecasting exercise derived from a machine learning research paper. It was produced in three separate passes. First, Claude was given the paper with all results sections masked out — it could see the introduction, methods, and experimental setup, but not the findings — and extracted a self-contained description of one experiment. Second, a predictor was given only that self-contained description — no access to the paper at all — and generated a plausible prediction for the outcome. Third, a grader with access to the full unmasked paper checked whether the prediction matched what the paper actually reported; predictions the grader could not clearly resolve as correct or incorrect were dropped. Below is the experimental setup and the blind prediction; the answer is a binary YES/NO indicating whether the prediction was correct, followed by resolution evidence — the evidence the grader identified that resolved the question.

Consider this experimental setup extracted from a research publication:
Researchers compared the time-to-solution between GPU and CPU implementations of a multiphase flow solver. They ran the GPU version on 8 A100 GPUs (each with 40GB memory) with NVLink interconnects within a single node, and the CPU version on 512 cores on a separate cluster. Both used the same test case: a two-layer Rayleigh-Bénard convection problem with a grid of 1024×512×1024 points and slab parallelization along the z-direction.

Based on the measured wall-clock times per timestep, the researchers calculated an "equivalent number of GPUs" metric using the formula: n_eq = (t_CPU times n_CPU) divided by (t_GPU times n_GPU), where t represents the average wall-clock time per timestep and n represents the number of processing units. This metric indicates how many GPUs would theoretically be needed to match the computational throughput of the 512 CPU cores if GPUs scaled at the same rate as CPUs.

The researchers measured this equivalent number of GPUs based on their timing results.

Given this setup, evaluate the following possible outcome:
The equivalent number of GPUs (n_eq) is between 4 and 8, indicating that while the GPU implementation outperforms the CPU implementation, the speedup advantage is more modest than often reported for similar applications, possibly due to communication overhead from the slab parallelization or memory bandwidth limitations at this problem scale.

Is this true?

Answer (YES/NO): NO